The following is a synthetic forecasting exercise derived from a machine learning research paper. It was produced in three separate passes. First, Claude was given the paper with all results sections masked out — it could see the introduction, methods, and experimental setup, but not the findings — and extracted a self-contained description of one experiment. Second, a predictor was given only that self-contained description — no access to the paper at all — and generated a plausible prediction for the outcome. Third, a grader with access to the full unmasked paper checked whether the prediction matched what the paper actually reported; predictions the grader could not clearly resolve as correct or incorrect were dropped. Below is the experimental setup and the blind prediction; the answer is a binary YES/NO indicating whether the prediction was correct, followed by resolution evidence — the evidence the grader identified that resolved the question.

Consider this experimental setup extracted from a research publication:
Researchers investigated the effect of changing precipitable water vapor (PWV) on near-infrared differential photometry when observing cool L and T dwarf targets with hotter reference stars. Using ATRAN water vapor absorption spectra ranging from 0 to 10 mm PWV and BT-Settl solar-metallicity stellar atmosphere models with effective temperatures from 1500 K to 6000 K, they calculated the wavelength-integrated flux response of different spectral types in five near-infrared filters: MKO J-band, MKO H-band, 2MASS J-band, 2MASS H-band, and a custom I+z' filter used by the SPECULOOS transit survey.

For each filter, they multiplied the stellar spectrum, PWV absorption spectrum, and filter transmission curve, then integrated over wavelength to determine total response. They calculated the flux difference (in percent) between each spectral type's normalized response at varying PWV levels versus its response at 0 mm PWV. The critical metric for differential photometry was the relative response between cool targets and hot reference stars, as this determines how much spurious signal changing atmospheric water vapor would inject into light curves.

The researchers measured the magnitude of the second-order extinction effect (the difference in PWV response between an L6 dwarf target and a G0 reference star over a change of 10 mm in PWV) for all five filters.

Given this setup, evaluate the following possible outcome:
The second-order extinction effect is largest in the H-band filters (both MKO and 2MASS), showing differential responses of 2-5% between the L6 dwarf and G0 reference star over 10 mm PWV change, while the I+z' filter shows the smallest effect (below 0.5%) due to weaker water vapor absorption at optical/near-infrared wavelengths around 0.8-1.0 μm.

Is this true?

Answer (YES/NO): NO